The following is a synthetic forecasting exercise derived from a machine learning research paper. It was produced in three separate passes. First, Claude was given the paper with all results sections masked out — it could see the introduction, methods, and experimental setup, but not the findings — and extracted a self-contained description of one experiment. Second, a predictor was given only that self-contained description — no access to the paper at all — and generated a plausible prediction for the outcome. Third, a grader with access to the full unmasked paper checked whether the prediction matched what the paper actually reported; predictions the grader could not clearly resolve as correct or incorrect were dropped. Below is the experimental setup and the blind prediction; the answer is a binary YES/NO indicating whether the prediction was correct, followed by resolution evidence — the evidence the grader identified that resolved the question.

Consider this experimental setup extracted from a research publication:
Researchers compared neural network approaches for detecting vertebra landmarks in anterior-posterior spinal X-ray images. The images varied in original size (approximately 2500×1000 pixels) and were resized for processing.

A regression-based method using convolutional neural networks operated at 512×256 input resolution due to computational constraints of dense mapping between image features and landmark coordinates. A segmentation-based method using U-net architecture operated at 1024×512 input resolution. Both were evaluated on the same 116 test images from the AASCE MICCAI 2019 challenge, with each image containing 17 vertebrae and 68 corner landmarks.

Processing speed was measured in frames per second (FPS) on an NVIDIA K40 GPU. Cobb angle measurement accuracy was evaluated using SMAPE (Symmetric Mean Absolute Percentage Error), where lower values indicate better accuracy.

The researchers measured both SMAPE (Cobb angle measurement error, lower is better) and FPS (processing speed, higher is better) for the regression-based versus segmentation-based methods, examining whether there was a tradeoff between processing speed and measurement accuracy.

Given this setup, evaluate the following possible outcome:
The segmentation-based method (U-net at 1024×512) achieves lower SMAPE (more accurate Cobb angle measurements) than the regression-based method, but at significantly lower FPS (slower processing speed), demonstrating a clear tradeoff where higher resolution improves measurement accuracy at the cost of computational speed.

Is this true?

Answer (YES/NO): YES